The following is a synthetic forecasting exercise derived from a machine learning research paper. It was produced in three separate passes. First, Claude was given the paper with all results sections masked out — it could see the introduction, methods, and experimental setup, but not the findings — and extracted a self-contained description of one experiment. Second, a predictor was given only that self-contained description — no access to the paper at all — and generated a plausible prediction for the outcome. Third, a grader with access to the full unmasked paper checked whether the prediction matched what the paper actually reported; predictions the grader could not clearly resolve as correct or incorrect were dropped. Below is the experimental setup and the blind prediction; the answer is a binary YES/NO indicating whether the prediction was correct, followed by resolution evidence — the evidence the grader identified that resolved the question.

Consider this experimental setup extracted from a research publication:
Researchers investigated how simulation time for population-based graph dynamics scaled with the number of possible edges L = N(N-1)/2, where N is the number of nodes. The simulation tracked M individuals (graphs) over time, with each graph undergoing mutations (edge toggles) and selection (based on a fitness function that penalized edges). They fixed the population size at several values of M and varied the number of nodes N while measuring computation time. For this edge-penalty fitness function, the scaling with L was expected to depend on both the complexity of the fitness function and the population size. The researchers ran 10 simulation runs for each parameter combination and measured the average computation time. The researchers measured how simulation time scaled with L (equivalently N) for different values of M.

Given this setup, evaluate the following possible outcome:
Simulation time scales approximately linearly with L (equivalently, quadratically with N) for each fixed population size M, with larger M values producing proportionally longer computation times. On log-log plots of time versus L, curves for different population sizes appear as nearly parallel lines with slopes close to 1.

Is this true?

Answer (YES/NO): NO